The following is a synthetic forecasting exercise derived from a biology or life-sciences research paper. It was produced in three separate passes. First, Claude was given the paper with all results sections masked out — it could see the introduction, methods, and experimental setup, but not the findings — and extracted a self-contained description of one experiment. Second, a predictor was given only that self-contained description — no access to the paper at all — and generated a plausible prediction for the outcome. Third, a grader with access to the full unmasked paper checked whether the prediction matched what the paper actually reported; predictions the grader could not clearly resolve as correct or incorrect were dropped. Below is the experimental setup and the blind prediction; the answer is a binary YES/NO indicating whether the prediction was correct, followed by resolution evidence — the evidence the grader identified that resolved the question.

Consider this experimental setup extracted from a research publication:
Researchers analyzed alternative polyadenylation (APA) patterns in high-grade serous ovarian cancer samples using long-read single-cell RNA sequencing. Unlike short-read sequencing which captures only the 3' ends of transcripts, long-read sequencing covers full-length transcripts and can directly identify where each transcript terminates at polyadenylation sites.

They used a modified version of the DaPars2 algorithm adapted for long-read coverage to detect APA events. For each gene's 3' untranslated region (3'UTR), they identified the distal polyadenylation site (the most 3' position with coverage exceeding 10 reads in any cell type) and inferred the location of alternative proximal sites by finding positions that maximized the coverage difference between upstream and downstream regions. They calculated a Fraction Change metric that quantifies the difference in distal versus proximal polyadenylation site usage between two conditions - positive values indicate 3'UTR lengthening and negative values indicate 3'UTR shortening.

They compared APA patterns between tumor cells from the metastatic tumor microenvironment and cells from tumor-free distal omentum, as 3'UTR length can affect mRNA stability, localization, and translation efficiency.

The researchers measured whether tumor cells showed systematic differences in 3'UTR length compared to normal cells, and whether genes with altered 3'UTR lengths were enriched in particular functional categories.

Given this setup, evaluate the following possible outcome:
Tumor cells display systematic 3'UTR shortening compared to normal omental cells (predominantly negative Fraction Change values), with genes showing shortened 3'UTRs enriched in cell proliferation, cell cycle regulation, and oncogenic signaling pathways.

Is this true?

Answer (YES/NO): NO